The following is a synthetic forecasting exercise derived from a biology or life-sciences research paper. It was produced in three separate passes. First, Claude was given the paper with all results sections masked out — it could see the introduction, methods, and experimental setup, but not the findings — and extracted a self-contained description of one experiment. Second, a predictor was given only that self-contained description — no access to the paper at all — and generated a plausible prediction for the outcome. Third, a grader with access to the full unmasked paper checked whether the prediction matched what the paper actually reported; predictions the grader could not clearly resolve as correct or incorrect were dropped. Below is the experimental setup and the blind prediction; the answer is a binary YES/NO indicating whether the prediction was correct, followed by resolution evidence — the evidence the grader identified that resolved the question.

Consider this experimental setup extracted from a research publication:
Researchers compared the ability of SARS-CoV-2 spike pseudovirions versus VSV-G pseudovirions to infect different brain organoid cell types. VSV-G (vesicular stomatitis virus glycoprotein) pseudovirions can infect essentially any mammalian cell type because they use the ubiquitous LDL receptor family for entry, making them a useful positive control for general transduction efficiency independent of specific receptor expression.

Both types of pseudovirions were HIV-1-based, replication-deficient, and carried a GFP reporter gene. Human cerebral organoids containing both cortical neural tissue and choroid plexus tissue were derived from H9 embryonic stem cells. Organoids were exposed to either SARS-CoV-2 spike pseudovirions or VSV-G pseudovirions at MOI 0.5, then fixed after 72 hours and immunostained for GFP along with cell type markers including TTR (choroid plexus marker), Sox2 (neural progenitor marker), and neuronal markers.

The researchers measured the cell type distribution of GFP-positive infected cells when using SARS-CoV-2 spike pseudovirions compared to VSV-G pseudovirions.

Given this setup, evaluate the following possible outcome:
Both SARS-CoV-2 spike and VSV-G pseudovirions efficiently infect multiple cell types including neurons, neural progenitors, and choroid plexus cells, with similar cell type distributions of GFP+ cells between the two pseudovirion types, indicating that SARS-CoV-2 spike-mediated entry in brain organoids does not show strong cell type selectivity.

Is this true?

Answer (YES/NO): NO